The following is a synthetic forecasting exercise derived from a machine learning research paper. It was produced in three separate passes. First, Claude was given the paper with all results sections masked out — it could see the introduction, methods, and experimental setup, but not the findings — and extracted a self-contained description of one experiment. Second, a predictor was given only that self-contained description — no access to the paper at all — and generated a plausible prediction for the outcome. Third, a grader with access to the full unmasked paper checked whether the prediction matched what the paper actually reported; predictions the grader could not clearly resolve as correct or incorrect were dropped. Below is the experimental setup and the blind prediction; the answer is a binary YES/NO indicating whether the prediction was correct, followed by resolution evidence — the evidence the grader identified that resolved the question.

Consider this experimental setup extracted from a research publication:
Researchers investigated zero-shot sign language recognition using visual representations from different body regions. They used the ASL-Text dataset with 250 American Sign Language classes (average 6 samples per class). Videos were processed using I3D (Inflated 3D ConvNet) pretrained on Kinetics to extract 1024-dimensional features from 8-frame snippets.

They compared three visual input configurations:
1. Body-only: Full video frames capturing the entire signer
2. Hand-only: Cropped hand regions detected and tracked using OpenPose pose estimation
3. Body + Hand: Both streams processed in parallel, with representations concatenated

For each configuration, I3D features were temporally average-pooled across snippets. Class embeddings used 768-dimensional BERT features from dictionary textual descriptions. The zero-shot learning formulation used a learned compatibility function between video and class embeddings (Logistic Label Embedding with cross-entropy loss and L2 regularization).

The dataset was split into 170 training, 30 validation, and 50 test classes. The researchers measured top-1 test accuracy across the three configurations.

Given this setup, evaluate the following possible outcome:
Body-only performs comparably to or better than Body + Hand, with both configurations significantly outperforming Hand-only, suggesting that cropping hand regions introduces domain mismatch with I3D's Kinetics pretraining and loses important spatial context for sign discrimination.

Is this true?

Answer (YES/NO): NO